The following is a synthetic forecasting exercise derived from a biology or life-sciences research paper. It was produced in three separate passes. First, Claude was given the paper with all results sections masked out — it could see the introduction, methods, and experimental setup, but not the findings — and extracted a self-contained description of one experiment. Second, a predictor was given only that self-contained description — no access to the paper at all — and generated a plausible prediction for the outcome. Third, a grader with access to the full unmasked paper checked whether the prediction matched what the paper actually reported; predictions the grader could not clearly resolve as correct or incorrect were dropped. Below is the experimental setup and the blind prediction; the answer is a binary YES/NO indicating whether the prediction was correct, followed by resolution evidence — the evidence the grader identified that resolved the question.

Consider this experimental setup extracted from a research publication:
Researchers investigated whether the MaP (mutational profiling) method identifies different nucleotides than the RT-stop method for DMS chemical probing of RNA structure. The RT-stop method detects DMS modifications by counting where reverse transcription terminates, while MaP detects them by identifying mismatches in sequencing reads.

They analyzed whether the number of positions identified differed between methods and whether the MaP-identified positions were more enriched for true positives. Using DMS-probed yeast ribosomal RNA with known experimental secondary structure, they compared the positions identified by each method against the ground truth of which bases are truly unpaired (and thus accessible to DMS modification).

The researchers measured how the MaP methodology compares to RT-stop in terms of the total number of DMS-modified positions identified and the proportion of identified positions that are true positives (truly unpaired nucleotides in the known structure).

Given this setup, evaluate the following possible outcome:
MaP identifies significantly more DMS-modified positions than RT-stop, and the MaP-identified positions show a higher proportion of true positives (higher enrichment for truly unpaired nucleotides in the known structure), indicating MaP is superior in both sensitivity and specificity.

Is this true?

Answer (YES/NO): NO